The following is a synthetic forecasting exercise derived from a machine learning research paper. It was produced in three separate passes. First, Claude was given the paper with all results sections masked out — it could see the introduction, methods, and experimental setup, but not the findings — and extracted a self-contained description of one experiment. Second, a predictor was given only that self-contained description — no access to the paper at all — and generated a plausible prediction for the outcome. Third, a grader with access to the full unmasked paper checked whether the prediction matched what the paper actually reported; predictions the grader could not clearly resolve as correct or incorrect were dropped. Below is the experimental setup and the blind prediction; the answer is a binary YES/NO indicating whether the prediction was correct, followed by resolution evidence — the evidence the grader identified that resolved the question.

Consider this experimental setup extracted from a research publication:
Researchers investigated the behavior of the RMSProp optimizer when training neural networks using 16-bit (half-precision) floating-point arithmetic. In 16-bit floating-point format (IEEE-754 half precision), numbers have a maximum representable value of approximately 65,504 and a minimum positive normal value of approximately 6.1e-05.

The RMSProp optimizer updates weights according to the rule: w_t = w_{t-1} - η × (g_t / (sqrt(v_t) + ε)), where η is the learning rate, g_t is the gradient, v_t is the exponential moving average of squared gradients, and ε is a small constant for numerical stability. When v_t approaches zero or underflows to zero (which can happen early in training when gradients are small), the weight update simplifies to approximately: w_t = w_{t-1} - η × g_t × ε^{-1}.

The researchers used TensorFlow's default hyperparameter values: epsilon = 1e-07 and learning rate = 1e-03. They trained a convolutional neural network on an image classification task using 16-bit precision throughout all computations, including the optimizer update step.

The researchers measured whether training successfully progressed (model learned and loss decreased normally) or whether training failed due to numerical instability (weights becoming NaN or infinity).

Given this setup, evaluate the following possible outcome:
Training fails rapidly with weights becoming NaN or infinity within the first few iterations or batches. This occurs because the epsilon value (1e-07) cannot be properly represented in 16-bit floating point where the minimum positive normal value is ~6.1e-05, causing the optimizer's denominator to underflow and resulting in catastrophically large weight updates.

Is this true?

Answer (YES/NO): NO